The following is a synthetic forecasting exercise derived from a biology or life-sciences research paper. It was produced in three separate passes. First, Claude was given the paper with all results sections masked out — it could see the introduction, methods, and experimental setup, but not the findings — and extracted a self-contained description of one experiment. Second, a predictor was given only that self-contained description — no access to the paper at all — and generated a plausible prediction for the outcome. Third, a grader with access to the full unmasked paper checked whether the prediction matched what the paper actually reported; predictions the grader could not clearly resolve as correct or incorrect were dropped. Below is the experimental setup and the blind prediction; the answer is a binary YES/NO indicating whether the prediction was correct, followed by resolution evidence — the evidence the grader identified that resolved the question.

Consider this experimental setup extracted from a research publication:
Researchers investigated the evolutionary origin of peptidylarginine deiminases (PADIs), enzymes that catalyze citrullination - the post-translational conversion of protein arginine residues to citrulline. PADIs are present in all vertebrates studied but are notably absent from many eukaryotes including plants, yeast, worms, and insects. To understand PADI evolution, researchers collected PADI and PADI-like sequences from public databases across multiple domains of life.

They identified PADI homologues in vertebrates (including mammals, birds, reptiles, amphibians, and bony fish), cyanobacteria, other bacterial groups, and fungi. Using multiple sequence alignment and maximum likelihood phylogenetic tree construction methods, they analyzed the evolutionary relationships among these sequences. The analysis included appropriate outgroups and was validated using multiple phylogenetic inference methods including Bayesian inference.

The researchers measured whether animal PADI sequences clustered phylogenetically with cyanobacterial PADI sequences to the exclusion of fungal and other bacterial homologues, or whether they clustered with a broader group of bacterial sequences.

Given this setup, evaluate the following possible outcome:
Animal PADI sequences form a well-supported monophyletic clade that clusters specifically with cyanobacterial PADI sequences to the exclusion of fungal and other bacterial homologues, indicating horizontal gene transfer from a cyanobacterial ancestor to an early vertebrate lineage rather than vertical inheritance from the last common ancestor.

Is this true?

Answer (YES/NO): YES